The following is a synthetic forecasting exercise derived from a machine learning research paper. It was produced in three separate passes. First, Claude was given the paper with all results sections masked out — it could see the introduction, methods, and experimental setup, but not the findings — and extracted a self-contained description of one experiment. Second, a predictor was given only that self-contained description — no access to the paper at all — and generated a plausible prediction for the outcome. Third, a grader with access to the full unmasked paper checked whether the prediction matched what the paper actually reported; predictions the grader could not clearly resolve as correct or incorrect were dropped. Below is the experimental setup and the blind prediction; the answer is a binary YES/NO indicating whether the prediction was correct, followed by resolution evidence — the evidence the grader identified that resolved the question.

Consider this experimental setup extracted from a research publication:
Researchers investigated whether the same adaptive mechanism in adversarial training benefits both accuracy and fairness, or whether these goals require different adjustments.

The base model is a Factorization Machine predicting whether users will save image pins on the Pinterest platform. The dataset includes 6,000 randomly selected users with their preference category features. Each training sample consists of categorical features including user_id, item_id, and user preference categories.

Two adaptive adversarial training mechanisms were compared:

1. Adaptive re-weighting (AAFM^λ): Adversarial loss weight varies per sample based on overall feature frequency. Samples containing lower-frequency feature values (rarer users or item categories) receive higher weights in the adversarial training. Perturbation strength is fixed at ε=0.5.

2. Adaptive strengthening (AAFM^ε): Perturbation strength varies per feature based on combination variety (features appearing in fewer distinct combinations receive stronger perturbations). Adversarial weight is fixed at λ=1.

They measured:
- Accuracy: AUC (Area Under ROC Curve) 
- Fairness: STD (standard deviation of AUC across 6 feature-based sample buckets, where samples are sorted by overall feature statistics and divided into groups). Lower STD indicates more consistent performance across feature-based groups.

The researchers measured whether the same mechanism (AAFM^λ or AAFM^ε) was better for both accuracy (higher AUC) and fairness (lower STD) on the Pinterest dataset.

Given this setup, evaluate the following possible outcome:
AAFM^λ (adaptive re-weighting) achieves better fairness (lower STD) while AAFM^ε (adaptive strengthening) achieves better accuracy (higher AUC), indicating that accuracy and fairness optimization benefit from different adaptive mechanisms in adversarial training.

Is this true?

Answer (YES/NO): NO